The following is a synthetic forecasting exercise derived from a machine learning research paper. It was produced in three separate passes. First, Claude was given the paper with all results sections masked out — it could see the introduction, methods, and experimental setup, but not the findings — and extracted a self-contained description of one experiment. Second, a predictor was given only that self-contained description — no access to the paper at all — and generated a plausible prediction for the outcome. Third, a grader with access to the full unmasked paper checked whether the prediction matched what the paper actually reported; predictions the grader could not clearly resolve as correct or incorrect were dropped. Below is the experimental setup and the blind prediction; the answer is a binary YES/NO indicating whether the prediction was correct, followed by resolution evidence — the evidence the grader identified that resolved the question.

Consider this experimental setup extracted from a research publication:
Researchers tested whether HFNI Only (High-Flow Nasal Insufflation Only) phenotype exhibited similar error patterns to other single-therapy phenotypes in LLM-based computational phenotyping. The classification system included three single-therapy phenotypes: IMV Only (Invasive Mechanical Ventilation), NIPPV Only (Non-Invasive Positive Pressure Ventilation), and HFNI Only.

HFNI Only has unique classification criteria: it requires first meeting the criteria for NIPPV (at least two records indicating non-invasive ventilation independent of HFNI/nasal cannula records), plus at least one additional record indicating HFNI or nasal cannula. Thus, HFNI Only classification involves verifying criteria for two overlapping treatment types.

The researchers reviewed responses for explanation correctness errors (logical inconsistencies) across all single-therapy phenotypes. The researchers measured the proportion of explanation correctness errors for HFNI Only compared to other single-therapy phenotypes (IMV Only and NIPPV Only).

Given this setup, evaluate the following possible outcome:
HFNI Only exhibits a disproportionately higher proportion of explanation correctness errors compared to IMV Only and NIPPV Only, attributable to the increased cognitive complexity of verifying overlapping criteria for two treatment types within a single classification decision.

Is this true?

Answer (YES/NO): YES